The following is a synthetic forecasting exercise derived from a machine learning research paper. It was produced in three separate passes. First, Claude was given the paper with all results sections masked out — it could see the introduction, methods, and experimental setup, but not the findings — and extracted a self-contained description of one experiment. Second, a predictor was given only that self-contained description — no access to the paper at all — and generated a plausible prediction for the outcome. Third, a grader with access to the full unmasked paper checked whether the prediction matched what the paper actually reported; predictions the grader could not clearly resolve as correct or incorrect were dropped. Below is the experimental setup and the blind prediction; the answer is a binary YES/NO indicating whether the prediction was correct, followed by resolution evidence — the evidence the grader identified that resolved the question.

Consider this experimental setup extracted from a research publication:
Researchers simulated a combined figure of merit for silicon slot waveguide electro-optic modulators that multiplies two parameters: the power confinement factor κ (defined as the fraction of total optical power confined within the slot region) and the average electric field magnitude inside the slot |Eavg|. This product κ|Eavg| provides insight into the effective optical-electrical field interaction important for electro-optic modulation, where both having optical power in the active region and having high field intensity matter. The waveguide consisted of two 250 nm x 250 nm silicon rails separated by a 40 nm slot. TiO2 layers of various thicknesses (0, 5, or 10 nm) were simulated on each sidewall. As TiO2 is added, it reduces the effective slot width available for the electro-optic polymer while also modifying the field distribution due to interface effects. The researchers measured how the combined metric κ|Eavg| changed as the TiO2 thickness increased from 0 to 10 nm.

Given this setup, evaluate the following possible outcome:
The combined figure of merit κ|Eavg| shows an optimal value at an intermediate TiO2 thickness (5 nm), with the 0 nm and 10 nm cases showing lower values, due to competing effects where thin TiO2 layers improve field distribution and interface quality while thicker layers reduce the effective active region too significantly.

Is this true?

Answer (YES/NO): NO